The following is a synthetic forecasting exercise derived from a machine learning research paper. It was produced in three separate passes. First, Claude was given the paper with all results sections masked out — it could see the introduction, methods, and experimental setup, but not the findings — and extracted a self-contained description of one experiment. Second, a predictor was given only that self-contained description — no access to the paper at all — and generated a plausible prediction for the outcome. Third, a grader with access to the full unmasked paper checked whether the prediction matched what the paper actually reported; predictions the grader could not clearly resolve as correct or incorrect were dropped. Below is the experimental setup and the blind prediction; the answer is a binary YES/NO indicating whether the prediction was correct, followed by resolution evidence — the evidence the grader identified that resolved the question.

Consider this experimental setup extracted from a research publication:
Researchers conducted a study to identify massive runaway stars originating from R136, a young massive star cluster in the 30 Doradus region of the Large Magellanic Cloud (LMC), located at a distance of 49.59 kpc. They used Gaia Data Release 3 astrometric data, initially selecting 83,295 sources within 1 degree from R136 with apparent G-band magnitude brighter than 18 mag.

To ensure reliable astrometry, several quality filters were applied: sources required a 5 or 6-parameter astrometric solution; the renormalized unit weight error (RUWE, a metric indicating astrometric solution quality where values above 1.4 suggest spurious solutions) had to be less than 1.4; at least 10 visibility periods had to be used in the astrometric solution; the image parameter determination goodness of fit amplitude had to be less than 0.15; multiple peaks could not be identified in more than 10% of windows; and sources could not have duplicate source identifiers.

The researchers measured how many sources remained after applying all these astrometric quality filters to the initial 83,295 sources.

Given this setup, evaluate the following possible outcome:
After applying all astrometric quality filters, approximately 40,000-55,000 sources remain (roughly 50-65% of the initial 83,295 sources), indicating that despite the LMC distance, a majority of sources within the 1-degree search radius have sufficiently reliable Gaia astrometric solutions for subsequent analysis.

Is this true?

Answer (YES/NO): NO